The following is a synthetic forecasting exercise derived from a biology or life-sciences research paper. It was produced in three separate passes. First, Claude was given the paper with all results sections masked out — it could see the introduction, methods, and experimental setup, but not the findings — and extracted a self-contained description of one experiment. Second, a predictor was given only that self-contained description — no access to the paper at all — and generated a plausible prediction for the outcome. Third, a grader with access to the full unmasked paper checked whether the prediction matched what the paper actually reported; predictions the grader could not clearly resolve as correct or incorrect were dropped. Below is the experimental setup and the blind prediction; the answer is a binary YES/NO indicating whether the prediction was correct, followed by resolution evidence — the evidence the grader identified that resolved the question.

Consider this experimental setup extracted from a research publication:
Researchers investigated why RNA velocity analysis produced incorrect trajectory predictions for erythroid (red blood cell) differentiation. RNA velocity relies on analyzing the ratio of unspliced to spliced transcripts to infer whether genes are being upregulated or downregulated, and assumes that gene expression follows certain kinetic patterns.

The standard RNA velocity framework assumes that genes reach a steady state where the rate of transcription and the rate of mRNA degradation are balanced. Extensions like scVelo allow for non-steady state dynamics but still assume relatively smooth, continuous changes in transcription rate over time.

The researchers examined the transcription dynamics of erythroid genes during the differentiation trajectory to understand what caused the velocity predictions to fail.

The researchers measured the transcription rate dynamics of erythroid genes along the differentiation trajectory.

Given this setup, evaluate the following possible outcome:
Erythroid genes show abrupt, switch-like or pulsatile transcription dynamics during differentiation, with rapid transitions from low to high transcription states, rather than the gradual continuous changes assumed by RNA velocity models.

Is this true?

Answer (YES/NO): YES